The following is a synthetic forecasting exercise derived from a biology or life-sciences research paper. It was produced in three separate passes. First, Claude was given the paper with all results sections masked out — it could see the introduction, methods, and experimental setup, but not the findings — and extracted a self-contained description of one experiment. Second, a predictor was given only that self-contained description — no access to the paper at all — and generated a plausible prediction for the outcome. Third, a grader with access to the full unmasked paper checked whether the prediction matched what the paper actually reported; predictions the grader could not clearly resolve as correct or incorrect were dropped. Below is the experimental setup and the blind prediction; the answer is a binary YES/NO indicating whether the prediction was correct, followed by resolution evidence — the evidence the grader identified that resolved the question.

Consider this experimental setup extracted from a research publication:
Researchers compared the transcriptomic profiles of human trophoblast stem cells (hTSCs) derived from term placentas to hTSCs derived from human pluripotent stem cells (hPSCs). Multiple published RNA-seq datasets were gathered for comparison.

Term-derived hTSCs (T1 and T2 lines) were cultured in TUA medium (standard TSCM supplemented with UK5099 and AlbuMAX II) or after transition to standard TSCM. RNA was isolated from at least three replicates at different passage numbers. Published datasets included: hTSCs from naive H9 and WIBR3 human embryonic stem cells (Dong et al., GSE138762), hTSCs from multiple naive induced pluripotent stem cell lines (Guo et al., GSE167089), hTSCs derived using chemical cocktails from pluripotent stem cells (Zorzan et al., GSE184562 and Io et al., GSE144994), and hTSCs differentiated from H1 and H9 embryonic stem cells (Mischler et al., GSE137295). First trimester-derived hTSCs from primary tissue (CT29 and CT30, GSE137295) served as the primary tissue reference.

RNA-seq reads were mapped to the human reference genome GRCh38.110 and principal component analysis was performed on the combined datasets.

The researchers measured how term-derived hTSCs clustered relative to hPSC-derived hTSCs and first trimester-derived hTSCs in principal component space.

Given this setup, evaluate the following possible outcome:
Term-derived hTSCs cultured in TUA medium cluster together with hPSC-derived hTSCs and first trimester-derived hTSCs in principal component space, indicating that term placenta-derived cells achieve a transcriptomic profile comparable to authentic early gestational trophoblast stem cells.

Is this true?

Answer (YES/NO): YES